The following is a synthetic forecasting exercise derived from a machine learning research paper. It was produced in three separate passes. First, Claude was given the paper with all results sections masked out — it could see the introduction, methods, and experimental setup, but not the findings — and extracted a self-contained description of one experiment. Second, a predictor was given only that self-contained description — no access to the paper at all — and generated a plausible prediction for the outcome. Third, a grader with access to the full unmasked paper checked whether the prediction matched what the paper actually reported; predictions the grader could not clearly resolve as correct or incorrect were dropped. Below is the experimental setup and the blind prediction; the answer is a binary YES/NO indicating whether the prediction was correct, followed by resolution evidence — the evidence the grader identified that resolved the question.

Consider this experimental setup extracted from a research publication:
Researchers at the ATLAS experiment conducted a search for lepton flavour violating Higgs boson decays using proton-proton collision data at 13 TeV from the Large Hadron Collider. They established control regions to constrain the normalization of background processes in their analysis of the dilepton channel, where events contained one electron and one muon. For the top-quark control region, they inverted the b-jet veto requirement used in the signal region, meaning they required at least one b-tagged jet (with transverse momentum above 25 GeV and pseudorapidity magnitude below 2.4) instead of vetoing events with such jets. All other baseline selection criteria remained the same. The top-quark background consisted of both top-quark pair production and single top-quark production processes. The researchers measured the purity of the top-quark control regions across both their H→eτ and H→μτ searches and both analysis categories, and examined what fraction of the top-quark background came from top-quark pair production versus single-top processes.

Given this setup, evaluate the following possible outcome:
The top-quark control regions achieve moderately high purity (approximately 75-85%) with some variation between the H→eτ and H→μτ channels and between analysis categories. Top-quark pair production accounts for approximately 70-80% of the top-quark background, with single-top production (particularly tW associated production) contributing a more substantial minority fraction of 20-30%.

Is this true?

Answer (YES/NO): NO